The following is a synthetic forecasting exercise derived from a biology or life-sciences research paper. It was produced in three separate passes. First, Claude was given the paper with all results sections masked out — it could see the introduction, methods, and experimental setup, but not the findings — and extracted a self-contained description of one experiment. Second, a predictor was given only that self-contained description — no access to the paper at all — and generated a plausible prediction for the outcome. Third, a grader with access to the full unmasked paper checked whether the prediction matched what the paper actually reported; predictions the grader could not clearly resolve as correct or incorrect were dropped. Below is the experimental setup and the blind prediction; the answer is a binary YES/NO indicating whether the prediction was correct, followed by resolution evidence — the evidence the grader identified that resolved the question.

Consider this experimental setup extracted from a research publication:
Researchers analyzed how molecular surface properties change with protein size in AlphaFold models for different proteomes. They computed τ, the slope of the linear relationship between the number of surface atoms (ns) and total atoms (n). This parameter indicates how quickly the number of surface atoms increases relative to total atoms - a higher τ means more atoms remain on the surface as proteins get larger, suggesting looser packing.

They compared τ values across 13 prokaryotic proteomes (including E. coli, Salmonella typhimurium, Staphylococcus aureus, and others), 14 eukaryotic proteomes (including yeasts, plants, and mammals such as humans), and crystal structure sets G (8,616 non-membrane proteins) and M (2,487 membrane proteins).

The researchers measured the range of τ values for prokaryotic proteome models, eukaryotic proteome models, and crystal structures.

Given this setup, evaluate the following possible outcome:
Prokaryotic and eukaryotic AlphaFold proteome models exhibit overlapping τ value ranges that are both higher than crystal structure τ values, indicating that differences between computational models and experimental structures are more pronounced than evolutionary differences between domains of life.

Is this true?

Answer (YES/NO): NO